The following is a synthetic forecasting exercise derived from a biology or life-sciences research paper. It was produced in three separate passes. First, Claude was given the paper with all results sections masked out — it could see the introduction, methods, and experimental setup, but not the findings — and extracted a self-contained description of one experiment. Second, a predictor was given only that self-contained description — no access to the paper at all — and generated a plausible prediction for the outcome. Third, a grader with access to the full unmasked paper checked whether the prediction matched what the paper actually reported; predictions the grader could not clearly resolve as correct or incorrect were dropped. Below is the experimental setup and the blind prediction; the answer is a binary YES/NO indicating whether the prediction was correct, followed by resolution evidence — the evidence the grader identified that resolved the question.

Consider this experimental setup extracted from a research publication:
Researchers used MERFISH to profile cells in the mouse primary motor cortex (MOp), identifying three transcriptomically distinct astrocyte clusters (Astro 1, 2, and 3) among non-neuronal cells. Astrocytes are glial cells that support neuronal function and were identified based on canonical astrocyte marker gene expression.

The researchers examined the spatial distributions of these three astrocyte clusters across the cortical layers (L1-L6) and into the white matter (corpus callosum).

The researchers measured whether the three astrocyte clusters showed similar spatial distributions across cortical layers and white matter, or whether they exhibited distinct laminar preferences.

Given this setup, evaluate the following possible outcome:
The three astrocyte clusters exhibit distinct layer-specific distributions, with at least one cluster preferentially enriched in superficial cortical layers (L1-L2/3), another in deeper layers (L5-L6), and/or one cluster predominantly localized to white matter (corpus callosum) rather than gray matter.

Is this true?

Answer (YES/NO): NO